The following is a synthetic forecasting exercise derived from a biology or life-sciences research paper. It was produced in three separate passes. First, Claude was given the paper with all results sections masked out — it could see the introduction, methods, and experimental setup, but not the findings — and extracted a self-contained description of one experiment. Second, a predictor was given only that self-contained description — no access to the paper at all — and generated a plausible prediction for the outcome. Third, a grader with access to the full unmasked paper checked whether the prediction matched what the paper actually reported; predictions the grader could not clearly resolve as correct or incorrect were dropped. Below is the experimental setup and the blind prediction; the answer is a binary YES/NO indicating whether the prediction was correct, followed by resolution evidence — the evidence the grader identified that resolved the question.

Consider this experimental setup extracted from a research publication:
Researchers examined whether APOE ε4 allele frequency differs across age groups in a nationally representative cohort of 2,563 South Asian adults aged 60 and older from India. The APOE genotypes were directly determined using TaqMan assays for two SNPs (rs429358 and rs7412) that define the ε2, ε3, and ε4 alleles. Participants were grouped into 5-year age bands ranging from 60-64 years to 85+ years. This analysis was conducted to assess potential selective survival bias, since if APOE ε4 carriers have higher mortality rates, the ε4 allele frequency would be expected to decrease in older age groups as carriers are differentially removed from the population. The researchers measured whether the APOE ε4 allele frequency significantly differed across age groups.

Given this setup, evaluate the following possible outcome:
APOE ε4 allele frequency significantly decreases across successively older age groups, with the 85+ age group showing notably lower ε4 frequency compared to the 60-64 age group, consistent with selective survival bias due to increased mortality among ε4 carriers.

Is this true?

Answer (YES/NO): NO